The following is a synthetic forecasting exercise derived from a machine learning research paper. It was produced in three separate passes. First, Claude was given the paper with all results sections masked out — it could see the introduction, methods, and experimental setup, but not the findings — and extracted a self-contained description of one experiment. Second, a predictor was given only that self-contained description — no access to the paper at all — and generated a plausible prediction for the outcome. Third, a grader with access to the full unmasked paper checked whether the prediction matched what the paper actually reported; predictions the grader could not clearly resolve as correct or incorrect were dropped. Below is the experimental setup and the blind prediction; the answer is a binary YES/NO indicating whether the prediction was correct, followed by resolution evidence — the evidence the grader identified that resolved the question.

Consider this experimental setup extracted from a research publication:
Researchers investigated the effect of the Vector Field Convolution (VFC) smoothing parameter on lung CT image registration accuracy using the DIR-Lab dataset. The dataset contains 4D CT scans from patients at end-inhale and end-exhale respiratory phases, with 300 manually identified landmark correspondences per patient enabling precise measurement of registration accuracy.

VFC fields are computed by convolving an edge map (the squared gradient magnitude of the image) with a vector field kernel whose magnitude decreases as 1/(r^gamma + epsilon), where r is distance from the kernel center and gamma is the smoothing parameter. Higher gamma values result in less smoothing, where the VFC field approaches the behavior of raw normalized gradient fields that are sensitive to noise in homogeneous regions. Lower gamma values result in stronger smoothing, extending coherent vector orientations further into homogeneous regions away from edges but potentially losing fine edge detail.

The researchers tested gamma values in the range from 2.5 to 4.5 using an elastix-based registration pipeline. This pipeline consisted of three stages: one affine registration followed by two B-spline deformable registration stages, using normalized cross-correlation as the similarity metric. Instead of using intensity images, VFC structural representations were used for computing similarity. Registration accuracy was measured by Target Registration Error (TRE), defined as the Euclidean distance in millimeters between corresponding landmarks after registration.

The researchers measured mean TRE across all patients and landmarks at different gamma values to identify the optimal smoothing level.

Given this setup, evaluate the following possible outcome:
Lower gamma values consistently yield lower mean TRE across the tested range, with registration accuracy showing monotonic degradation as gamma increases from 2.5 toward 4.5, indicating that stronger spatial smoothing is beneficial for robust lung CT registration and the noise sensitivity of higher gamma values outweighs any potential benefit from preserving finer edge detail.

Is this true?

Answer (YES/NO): NO